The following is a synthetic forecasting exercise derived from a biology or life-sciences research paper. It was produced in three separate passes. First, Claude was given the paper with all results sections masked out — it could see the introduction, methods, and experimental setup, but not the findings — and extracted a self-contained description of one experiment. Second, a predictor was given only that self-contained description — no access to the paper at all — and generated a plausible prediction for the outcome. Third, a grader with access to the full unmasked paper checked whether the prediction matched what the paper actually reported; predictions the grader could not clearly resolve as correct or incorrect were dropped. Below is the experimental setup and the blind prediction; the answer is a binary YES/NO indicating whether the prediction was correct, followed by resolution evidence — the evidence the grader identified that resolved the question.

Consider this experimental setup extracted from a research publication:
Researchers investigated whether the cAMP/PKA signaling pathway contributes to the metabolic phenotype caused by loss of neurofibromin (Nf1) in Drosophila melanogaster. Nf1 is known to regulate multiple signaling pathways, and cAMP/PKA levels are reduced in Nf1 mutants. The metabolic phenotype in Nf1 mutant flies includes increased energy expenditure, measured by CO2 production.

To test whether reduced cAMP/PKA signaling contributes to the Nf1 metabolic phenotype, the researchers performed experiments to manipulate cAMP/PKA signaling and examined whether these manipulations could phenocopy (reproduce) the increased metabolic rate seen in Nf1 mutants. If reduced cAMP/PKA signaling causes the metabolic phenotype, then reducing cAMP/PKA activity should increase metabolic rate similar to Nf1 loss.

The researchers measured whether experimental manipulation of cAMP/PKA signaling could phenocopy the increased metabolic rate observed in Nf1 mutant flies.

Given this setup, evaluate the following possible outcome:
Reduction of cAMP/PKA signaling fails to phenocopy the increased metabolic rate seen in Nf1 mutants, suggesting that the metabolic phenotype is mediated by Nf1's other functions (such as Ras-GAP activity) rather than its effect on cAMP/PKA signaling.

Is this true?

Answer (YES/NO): YES